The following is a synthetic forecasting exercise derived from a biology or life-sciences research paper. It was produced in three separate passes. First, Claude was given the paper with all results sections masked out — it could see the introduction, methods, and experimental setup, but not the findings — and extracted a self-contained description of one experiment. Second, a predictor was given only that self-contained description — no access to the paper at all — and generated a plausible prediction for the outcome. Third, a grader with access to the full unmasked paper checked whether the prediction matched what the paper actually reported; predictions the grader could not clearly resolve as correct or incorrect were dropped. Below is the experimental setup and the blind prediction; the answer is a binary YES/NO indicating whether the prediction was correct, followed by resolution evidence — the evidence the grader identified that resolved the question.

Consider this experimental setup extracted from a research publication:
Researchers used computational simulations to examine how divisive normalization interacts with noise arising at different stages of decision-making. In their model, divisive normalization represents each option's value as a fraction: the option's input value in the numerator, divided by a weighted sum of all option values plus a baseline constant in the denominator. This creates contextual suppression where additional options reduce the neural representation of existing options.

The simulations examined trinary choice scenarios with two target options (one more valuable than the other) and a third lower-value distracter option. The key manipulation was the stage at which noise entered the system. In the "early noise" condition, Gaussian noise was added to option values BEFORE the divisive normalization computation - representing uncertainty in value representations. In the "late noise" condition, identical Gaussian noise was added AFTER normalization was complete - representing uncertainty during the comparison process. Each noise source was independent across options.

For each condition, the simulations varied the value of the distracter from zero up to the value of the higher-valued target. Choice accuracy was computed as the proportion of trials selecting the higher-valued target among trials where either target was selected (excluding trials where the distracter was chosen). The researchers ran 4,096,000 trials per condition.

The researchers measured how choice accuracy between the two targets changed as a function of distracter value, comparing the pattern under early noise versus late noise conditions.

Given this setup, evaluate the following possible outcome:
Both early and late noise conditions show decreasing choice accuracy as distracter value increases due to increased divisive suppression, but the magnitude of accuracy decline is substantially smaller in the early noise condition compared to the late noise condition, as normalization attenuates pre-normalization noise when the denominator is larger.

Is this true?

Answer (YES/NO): NO